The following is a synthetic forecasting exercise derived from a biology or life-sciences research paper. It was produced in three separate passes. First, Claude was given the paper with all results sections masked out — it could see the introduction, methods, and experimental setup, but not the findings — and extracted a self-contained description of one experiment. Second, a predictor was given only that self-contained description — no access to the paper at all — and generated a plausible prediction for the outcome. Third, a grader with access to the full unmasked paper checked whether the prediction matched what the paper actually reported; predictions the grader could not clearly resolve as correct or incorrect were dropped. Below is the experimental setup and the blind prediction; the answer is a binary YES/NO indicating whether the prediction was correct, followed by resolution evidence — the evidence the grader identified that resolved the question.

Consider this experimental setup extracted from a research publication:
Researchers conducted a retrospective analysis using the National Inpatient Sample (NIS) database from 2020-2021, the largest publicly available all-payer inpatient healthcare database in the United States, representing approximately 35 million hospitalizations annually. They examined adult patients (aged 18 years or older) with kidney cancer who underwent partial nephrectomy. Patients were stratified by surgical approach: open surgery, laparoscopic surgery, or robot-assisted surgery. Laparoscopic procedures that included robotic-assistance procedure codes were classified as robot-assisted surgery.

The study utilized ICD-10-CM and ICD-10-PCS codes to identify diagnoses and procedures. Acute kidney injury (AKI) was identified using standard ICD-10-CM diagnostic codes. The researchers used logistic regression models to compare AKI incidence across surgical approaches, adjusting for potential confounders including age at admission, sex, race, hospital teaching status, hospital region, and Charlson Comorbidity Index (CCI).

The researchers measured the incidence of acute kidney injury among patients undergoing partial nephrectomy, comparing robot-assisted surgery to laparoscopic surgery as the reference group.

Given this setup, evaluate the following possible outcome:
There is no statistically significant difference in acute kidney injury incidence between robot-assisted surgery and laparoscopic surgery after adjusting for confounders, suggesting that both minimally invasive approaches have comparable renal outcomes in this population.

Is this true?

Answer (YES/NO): NO